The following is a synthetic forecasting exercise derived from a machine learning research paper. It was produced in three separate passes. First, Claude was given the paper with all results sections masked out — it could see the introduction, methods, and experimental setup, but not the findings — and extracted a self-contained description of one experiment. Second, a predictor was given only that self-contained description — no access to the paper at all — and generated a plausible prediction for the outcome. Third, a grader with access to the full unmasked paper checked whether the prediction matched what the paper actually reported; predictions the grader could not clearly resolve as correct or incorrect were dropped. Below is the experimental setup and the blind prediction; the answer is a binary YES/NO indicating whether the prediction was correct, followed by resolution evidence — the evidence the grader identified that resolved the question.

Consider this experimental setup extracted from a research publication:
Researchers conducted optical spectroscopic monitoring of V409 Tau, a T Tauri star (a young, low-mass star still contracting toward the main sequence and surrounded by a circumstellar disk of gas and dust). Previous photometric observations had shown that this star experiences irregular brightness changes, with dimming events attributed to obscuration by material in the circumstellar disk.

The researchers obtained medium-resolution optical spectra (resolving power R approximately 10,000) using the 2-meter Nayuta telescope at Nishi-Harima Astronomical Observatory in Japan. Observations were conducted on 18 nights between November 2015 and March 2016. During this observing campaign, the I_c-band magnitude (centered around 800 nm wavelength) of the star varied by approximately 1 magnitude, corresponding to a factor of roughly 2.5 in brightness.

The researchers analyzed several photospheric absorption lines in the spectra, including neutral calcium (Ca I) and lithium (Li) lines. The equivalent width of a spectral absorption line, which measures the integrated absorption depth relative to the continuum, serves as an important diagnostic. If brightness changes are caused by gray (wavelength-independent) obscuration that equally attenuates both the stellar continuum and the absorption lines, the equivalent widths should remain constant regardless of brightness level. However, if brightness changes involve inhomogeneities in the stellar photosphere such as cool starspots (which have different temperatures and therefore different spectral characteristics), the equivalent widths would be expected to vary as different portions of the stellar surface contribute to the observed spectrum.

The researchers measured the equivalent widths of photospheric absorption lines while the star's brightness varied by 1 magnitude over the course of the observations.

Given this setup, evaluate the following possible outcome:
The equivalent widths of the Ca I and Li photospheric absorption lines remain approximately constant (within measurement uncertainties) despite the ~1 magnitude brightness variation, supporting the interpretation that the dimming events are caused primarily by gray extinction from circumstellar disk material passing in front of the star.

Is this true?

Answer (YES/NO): YES